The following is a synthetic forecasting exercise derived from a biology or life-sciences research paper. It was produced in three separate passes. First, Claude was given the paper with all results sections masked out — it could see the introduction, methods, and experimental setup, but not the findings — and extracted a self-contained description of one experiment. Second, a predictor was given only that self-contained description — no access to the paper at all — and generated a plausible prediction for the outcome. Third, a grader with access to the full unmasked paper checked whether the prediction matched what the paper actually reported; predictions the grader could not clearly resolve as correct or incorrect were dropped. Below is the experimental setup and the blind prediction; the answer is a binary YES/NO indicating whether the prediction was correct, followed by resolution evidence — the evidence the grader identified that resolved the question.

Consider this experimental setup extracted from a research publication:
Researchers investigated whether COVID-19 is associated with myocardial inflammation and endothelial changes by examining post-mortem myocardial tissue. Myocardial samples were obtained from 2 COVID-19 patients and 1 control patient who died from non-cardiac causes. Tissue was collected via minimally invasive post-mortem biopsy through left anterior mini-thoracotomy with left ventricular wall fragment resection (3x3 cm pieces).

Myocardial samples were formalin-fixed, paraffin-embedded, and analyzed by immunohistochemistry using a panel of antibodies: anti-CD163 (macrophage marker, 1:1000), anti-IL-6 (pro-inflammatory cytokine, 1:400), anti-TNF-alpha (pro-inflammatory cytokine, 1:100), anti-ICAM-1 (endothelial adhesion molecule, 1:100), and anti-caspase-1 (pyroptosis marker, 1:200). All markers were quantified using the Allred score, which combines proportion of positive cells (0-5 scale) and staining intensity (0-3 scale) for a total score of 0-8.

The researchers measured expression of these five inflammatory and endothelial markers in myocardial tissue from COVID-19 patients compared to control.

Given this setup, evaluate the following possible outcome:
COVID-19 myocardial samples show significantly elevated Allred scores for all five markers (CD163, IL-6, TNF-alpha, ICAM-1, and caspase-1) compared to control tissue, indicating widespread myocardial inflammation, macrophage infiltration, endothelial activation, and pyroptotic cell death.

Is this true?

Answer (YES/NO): NO